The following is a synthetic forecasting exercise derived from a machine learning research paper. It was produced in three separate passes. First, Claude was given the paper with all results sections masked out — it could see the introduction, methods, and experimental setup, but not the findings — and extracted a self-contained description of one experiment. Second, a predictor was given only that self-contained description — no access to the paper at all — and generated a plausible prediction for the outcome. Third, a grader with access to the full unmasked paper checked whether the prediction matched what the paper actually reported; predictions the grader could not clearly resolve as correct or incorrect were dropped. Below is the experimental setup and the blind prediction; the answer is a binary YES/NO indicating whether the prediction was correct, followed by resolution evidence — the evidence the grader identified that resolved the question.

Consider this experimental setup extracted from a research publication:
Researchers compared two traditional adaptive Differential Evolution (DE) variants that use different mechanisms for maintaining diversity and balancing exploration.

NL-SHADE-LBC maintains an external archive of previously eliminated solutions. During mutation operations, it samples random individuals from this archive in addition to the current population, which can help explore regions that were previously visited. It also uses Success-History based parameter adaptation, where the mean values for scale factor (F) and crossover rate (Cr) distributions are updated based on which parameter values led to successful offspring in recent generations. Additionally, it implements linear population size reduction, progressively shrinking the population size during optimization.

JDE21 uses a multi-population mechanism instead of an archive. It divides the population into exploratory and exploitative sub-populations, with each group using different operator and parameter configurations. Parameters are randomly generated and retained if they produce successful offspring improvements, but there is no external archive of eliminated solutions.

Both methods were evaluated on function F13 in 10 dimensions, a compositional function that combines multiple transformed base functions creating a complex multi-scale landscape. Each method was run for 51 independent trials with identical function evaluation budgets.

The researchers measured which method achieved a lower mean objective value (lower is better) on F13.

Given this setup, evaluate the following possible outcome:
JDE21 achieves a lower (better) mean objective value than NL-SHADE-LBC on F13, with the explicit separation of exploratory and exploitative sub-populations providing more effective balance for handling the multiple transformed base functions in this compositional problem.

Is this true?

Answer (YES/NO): NO